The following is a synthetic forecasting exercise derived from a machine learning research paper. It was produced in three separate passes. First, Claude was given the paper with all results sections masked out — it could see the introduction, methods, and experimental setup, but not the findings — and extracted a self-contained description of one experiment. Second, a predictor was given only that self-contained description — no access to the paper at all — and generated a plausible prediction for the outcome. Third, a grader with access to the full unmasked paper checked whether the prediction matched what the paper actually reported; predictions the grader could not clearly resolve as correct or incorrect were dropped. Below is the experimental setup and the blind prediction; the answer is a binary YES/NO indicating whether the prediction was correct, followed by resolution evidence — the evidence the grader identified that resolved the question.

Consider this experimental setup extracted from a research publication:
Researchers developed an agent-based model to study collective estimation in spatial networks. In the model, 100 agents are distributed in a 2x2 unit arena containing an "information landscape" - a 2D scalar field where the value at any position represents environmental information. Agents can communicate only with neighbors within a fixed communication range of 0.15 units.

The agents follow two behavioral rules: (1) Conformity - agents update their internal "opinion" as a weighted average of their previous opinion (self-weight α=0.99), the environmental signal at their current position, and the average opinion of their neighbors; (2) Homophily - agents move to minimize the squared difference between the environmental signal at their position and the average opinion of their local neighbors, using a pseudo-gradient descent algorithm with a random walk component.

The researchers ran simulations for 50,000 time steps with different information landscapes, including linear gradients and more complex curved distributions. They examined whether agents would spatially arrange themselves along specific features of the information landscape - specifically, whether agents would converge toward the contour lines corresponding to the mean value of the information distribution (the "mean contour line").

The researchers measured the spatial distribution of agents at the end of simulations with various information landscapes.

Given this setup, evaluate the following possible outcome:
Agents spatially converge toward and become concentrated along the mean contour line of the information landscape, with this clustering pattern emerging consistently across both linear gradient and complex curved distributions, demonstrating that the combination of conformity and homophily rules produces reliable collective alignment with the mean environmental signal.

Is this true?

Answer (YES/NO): YES